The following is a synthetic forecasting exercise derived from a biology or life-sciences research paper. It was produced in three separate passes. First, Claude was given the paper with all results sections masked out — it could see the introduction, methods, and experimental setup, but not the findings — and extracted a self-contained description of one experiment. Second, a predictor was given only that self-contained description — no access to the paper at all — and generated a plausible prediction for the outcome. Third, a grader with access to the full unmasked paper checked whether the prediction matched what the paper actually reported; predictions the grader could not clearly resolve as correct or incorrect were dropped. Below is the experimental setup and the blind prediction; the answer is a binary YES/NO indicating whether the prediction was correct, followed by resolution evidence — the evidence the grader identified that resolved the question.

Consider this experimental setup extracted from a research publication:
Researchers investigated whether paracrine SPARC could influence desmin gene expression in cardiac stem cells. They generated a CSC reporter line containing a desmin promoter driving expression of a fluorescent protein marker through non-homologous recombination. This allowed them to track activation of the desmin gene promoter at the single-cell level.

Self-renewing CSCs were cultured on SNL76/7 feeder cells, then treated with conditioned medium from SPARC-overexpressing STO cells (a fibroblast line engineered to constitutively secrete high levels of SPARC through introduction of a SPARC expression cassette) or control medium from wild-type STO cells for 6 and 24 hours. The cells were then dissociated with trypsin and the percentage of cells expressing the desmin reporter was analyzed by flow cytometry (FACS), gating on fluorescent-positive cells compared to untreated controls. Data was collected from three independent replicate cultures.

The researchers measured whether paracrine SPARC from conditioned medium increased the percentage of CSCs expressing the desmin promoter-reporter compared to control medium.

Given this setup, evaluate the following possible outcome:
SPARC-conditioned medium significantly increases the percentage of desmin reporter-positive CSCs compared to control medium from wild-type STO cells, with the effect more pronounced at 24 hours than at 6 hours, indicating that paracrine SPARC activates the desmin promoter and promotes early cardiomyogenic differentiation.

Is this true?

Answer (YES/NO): NO